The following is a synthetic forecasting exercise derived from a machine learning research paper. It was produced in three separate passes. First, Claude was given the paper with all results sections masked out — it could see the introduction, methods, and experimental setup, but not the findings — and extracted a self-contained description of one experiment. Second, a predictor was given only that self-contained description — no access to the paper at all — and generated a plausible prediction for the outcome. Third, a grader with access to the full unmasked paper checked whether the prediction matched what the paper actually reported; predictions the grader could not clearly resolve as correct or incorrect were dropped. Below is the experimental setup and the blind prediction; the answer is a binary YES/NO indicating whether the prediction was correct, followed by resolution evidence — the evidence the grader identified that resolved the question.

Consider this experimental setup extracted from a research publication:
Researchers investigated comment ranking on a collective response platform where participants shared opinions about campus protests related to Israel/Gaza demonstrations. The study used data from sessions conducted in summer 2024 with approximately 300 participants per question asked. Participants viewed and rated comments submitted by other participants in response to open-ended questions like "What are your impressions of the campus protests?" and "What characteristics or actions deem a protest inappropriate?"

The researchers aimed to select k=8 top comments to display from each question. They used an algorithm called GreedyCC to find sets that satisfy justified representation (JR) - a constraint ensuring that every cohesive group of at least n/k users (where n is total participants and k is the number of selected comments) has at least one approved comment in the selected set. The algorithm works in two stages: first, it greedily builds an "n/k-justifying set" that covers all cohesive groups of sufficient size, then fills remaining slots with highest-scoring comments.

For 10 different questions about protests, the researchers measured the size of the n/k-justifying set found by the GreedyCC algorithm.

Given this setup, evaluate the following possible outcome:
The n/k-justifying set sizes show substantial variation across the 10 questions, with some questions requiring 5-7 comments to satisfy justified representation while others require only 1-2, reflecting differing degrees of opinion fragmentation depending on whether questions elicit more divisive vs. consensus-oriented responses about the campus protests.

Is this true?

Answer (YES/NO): NO